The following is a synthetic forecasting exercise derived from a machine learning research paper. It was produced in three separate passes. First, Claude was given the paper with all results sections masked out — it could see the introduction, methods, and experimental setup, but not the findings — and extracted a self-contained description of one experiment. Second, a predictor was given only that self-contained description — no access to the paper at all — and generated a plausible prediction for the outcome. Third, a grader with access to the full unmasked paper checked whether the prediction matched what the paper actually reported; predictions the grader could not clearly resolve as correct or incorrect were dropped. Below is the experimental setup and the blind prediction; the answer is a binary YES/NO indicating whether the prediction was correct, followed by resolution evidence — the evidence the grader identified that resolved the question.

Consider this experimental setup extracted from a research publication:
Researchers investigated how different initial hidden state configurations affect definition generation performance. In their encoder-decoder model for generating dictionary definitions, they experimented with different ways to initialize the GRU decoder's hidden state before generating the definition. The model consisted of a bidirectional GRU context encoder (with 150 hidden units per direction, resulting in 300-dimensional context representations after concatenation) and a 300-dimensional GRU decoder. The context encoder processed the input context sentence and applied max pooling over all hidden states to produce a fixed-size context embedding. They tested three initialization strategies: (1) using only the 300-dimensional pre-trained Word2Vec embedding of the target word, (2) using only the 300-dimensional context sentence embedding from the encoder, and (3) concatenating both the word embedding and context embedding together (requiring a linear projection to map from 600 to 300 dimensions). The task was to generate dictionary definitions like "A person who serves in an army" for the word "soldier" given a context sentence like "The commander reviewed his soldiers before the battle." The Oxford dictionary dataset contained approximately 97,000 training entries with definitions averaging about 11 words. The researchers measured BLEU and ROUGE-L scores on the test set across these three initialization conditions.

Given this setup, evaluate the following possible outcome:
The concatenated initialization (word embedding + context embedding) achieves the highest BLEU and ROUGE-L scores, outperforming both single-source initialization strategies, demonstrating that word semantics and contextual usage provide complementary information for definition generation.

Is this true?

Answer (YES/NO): YES